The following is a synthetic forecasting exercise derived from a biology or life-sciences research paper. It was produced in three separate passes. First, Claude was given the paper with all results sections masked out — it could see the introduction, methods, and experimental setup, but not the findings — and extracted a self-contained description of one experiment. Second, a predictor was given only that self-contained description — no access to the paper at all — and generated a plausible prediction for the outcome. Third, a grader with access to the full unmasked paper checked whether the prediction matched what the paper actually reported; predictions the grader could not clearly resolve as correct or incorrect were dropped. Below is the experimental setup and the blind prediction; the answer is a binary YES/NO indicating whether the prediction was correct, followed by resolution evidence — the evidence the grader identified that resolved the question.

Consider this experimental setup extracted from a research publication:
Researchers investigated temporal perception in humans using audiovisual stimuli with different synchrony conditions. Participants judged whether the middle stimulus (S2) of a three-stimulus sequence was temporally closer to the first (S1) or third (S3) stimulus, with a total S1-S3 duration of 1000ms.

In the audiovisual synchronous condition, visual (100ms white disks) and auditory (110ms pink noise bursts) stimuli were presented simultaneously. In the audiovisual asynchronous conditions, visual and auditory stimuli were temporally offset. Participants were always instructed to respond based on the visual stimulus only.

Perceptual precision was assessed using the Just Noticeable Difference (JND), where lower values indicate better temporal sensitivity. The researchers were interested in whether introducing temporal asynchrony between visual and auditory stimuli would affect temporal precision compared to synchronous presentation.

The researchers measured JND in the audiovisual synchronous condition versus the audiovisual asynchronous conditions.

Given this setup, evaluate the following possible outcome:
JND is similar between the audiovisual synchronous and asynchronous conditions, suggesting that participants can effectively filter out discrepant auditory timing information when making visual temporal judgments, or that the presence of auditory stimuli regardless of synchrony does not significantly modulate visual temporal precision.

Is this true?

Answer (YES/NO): YES